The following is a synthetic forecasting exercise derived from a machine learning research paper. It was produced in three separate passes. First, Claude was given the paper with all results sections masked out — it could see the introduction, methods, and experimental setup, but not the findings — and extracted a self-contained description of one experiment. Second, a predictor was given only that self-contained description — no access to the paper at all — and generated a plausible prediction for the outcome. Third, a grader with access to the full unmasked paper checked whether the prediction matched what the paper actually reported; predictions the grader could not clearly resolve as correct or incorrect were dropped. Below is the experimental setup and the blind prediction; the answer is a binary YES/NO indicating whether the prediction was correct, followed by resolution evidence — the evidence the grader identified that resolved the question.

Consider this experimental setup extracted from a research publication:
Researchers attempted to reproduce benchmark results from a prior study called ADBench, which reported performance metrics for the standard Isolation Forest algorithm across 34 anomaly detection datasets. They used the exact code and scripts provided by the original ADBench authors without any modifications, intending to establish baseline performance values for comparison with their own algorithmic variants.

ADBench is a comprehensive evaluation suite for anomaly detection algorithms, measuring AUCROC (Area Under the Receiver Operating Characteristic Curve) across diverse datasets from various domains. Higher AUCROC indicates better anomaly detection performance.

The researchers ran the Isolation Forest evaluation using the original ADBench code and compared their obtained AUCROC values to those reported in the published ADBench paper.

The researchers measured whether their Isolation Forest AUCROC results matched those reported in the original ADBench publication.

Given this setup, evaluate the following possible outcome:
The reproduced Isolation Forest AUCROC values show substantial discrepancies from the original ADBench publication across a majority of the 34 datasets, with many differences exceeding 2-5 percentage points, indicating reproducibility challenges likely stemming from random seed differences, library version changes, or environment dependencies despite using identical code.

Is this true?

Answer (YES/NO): YES